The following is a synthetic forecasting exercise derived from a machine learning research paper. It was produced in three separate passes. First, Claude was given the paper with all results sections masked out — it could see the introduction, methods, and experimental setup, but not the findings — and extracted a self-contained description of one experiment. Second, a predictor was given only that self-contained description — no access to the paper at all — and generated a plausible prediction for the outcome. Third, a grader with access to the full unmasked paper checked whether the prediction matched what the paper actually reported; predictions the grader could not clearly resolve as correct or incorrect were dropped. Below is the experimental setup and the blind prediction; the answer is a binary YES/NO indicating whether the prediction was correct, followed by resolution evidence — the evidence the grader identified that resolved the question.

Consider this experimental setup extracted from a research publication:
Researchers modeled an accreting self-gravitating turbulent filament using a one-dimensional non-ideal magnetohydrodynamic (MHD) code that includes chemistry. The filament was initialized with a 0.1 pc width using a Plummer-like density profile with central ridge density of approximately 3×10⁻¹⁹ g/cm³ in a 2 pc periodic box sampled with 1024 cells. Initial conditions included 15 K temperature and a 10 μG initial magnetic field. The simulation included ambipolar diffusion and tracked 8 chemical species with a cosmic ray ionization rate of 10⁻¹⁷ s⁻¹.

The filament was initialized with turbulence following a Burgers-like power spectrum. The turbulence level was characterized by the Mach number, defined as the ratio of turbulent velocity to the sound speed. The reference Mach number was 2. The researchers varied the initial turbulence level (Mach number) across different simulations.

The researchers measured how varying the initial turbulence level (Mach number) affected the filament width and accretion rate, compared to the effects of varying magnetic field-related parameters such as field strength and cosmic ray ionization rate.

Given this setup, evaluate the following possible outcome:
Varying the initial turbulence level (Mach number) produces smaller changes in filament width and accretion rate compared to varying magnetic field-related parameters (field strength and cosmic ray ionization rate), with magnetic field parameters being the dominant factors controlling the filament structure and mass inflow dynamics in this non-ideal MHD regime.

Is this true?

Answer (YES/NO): YES